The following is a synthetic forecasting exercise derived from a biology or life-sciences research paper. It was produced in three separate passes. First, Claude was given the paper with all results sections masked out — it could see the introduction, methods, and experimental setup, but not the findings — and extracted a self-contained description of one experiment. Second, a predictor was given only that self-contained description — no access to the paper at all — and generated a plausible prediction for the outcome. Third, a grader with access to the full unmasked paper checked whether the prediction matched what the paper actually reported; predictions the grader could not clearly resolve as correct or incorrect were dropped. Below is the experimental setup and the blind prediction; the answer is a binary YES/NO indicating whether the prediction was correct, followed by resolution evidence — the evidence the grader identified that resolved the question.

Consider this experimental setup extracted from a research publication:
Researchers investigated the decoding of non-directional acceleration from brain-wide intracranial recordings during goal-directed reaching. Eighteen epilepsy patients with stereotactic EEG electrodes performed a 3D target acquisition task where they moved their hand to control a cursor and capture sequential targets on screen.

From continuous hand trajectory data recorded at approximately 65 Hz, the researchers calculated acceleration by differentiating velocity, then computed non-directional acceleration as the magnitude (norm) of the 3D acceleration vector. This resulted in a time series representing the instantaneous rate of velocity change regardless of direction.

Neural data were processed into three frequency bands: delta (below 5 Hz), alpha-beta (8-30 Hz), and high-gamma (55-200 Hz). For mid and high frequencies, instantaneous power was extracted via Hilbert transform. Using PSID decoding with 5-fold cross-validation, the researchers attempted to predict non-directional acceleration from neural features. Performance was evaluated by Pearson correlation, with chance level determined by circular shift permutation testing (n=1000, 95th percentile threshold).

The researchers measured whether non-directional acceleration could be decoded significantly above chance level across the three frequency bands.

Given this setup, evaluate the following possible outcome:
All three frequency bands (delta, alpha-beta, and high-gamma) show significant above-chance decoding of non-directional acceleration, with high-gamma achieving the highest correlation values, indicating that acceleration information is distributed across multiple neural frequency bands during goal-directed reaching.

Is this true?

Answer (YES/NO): NO